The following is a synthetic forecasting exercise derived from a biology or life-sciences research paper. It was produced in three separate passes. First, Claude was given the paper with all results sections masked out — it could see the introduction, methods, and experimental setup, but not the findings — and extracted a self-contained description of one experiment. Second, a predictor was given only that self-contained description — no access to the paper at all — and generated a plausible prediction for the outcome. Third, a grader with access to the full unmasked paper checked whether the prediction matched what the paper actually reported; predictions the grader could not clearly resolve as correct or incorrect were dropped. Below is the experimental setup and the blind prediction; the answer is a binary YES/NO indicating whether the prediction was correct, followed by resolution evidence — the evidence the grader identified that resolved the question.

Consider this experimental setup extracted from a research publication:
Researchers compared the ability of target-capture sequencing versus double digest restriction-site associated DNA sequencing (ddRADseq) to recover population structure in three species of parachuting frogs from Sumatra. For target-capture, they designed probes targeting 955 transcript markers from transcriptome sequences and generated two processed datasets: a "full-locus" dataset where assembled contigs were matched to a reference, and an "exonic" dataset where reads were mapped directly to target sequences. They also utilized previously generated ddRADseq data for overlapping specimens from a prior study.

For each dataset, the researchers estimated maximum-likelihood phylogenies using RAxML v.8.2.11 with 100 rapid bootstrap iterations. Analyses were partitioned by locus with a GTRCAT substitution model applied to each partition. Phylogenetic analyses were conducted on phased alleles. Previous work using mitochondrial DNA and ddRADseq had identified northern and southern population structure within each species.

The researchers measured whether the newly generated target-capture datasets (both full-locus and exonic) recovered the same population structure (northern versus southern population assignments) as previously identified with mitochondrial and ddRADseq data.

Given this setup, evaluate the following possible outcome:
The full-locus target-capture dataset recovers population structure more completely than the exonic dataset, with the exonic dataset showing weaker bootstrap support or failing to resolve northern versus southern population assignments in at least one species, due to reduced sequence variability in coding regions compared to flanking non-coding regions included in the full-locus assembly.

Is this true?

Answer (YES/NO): NO